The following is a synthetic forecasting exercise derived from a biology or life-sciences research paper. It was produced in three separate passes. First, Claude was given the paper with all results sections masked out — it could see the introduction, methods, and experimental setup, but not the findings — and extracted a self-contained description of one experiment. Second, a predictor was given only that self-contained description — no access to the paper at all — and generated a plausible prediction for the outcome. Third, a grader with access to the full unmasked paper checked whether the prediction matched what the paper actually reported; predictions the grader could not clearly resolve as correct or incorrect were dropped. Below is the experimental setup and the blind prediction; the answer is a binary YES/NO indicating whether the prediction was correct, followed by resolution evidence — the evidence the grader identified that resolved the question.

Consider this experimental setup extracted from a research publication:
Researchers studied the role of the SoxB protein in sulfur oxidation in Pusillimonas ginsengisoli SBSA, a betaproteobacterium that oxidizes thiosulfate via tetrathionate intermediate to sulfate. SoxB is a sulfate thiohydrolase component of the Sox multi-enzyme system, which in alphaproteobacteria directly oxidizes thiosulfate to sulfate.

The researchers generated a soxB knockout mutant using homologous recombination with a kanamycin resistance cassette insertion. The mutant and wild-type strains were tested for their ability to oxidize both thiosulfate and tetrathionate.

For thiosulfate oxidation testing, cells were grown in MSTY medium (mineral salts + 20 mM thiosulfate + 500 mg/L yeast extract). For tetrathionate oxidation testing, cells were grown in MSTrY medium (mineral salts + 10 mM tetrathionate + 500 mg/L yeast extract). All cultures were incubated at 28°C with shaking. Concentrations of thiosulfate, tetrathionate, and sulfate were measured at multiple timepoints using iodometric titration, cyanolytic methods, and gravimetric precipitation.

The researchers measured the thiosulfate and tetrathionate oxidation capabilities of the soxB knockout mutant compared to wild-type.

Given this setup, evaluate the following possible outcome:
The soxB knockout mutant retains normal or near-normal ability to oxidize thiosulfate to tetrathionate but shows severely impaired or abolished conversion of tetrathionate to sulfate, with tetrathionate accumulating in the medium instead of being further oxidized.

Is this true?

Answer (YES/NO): YES